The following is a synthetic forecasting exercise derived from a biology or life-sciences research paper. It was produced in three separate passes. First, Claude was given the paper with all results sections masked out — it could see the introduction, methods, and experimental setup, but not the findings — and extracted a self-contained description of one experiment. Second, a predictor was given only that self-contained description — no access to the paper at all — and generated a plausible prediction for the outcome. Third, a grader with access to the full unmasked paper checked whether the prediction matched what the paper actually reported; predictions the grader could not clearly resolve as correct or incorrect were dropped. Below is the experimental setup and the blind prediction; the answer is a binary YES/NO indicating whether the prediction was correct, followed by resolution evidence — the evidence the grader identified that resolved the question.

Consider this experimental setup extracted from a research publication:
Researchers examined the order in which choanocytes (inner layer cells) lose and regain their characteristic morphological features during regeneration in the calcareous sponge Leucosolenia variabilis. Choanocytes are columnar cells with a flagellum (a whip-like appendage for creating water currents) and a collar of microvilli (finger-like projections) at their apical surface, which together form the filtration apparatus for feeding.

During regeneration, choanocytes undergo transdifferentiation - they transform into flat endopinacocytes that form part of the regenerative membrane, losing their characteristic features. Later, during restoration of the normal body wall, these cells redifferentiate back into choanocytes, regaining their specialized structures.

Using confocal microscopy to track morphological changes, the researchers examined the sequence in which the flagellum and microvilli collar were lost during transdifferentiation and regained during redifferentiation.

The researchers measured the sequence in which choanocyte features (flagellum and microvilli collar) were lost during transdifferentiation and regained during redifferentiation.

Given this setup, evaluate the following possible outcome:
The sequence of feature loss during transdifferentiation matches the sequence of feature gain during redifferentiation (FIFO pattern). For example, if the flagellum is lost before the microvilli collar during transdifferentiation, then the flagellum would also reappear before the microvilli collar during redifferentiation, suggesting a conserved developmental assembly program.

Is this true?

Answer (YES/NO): NO